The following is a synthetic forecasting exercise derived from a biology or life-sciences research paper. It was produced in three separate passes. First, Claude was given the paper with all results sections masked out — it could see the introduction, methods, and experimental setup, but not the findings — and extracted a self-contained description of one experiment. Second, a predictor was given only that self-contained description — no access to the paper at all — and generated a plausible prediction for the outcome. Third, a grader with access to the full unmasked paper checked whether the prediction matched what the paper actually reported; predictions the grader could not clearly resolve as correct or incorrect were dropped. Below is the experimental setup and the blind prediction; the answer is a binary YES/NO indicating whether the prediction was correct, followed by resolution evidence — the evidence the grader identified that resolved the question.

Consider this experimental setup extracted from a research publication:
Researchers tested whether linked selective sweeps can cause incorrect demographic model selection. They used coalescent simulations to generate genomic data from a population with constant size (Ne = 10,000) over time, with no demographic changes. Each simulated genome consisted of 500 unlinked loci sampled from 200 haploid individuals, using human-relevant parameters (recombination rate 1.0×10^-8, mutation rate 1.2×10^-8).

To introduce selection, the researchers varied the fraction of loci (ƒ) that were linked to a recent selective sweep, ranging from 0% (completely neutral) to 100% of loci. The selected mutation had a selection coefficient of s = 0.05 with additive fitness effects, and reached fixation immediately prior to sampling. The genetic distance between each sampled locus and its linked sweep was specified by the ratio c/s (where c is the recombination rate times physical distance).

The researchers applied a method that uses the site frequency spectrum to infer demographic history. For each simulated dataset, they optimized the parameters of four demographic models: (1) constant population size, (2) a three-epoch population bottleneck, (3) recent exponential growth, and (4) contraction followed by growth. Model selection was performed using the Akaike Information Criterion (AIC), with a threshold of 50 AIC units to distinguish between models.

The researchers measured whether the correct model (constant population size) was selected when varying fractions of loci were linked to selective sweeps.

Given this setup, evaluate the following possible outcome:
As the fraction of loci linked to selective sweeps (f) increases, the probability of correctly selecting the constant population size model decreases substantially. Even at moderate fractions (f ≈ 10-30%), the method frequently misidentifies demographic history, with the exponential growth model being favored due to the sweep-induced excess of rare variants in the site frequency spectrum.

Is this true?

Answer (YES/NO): NO